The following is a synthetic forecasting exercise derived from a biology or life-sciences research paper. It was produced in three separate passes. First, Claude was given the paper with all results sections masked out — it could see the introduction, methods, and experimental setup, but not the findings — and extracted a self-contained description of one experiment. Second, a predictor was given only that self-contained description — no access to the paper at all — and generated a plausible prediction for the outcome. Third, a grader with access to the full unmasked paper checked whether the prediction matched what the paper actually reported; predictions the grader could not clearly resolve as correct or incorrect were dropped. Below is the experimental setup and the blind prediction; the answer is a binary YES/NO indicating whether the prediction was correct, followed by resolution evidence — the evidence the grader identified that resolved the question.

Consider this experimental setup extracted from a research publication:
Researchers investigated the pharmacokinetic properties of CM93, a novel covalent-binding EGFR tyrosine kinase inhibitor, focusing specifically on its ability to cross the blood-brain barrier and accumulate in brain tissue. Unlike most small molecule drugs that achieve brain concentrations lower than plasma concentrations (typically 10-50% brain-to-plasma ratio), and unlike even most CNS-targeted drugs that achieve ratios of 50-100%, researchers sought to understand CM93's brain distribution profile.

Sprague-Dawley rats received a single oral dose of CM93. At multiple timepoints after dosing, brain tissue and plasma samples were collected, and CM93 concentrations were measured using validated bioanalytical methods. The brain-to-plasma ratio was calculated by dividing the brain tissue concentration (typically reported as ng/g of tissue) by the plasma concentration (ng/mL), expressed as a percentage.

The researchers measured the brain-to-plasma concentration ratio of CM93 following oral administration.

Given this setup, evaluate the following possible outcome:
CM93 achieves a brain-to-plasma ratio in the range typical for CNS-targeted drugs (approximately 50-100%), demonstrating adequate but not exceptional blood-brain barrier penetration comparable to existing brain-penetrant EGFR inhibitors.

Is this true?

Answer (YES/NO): NO